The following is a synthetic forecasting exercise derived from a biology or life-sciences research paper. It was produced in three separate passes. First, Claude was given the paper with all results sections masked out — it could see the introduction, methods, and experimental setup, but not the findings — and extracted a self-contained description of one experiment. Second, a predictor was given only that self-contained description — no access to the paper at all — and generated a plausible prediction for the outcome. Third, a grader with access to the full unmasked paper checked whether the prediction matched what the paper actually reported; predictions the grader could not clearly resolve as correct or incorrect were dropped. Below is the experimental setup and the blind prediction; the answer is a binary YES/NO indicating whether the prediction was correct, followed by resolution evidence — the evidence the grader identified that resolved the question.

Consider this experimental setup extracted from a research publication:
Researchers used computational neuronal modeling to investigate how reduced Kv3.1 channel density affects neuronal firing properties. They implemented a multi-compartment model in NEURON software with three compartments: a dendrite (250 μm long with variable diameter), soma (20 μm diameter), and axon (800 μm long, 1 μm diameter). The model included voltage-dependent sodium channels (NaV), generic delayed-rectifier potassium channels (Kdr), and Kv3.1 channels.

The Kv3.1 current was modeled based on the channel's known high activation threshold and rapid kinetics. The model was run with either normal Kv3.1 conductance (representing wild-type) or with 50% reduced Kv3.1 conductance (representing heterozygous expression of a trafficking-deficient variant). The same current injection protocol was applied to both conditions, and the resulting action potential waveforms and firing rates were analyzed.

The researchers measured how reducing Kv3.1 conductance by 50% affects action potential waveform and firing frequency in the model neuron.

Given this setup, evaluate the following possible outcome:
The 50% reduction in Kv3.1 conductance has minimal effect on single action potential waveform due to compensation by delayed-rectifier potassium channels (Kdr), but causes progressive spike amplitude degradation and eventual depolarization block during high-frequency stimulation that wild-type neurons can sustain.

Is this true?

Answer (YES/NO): NO